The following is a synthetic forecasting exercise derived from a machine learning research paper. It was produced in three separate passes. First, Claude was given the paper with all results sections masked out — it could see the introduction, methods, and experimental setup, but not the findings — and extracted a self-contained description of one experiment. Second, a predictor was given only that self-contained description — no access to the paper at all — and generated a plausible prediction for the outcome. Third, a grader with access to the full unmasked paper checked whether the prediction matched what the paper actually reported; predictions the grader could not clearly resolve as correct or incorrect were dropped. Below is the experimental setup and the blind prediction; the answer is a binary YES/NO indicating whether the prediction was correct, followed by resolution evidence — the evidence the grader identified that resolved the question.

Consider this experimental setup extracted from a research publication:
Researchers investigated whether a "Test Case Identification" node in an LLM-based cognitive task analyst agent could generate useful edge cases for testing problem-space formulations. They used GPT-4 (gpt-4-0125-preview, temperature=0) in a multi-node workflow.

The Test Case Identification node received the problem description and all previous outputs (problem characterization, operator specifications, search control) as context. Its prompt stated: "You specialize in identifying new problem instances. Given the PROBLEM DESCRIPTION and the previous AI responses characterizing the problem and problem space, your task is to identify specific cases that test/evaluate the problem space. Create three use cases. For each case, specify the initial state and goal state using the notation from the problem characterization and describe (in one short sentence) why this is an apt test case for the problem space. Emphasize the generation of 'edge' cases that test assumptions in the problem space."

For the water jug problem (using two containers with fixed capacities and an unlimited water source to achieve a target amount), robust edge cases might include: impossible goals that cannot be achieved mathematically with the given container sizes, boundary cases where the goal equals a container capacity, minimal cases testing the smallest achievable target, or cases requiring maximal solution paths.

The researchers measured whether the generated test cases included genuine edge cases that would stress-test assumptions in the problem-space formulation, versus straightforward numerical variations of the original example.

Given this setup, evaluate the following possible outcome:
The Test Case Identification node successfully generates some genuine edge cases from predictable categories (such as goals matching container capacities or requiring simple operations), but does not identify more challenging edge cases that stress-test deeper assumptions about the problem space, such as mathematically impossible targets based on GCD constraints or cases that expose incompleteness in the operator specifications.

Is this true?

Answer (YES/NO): NO